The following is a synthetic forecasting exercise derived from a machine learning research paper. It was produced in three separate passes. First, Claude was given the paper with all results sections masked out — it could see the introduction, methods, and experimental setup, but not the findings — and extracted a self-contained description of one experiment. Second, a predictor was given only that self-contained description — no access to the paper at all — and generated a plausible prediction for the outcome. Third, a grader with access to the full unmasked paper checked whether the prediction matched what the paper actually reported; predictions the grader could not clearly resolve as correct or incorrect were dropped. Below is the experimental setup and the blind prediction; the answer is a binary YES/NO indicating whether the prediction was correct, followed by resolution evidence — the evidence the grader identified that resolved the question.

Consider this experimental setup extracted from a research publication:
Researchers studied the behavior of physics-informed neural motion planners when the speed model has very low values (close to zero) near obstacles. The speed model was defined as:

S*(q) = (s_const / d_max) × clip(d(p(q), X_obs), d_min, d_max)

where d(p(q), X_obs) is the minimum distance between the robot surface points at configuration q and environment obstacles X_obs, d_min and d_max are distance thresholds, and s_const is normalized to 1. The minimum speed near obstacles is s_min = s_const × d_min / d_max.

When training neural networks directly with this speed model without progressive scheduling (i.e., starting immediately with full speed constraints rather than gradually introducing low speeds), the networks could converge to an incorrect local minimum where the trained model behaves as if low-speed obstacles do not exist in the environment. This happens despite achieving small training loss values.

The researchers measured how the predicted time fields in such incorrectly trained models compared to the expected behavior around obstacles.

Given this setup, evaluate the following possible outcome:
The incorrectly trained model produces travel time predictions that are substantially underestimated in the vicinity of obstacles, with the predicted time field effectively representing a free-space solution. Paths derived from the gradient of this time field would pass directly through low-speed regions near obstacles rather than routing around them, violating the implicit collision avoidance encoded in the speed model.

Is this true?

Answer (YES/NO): YES